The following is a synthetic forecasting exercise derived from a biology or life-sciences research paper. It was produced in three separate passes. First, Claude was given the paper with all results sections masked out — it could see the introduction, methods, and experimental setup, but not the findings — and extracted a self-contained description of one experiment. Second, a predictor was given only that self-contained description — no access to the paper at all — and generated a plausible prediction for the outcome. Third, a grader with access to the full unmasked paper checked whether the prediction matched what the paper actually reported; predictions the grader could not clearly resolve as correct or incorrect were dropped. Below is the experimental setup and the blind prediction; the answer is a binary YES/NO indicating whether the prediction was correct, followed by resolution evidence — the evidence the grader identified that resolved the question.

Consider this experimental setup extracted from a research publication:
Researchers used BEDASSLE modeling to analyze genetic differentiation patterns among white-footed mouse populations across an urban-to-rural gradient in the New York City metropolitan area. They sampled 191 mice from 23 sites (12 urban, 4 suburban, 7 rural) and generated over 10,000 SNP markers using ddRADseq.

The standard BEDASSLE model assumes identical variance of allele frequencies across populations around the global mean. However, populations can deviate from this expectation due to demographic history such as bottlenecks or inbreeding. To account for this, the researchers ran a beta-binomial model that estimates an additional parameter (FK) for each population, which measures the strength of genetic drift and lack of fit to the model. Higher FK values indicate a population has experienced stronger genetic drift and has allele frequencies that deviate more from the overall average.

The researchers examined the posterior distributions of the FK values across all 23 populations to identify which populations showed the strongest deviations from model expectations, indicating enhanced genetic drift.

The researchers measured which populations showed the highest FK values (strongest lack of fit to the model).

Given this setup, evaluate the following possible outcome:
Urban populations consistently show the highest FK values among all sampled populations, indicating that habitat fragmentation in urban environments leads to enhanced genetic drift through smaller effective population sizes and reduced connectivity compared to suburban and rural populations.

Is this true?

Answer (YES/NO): NO